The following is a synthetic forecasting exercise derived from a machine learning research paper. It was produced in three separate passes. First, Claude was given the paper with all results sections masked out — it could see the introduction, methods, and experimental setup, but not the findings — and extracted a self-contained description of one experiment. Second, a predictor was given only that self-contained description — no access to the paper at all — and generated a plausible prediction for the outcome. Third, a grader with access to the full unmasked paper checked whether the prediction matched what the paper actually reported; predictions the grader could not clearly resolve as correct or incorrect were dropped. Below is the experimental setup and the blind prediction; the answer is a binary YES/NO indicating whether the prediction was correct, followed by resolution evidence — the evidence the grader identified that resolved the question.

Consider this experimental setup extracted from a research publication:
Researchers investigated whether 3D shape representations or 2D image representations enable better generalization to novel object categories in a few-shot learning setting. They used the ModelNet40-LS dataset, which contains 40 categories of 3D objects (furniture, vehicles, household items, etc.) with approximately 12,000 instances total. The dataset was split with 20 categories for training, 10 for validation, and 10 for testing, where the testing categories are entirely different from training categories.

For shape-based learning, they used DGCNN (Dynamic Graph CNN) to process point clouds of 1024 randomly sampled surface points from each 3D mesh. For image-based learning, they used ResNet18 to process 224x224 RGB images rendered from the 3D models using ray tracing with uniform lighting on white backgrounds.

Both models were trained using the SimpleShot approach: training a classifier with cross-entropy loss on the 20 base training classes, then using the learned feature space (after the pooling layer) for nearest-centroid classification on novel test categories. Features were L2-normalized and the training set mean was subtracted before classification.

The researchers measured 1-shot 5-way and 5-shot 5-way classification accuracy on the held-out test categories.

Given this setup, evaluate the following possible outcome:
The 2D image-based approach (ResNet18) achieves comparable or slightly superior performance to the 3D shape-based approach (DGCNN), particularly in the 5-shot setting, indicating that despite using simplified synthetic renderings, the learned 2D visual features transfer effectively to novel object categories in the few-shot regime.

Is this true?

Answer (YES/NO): NO